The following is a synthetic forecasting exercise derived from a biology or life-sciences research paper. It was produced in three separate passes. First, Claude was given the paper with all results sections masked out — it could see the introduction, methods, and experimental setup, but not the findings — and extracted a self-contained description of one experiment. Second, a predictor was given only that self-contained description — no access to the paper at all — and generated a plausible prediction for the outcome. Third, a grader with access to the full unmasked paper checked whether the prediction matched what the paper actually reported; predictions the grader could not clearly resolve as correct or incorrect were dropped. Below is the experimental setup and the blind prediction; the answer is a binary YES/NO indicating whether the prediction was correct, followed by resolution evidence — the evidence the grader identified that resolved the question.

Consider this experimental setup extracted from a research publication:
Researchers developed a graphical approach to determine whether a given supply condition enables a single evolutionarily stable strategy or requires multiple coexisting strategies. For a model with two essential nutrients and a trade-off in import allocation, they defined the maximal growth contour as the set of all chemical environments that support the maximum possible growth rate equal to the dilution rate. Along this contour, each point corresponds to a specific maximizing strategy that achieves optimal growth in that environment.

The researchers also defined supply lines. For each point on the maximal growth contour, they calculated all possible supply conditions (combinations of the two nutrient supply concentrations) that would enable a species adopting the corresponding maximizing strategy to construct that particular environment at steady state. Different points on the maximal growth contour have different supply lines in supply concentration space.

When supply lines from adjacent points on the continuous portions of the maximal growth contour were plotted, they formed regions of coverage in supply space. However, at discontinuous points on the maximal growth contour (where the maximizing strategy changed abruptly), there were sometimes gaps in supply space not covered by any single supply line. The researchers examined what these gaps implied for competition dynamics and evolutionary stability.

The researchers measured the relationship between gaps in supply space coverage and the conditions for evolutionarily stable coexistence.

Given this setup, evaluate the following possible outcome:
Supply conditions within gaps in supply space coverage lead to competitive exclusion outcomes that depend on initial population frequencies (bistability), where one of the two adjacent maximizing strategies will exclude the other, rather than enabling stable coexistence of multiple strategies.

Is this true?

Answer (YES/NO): NO